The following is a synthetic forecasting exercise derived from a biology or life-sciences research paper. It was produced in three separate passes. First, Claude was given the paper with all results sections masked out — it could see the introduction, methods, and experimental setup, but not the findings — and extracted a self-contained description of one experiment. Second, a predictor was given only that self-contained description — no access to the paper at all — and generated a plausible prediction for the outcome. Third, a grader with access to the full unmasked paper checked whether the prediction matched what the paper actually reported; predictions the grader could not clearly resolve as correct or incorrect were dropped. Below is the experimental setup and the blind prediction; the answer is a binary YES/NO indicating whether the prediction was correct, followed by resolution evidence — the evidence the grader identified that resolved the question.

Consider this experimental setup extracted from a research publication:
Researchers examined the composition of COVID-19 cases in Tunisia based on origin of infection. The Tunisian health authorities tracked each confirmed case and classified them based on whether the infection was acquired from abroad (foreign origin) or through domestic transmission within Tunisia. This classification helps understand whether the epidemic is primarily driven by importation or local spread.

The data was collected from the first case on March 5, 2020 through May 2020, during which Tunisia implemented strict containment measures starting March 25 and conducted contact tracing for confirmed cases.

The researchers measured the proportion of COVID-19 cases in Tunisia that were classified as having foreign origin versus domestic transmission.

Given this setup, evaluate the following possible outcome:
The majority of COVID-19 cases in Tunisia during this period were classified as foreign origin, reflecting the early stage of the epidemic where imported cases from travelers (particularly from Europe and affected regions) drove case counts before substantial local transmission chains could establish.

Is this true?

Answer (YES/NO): NO